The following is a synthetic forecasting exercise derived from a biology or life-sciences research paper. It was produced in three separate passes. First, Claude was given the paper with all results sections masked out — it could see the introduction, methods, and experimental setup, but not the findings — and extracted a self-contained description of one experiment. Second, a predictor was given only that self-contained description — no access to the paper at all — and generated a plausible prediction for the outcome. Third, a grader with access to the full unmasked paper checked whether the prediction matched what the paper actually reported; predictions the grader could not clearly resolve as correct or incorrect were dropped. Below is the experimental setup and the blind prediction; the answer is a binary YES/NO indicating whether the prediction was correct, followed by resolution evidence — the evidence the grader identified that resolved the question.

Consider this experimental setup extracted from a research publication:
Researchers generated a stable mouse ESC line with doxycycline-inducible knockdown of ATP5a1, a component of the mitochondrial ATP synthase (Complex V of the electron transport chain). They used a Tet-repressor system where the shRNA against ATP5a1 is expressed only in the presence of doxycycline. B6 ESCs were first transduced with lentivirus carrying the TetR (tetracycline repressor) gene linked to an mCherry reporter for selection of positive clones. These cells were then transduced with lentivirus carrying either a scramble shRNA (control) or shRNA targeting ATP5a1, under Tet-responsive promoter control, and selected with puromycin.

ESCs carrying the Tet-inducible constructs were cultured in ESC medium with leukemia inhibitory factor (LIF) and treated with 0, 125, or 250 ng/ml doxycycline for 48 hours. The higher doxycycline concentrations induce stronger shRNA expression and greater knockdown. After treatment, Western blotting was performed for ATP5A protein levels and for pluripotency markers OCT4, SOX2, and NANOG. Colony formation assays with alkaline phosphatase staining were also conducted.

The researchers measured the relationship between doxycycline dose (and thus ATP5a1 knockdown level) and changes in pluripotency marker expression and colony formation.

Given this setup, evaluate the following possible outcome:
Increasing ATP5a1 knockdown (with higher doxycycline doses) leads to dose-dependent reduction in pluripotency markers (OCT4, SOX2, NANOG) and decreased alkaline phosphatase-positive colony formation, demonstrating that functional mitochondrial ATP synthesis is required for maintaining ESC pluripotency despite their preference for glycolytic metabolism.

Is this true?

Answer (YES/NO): NO